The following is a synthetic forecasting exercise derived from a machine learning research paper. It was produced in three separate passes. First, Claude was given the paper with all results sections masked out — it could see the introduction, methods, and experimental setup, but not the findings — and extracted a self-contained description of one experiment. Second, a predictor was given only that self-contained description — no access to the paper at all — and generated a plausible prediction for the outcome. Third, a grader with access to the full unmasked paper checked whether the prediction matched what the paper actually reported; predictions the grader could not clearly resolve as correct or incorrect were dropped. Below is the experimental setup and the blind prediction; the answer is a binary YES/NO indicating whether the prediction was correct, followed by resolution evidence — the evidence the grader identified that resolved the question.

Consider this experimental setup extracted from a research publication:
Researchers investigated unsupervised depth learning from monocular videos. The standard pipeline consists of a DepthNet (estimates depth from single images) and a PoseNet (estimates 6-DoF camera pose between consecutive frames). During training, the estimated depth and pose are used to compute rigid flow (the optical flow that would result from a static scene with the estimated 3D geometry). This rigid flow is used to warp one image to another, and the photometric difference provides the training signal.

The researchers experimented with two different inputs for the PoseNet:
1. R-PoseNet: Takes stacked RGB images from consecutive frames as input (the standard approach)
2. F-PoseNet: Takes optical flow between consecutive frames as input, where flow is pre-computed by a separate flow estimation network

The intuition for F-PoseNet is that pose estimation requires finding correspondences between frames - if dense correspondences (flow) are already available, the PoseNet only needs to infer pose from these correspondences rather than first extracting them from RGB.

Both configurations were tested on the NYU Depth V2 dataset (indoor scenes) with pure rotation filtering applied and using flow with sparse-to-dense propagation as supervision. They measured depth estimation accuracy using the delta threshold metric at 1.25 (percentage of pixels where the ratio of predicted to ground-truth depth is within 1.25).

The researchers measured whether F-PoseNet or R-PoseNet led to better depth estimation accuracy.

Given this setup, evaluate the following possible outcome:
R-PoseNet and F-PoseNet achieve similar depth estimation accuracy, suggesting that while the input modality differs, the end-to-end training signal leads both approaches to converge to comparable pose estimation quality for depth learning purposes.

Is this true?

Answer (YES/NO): NO